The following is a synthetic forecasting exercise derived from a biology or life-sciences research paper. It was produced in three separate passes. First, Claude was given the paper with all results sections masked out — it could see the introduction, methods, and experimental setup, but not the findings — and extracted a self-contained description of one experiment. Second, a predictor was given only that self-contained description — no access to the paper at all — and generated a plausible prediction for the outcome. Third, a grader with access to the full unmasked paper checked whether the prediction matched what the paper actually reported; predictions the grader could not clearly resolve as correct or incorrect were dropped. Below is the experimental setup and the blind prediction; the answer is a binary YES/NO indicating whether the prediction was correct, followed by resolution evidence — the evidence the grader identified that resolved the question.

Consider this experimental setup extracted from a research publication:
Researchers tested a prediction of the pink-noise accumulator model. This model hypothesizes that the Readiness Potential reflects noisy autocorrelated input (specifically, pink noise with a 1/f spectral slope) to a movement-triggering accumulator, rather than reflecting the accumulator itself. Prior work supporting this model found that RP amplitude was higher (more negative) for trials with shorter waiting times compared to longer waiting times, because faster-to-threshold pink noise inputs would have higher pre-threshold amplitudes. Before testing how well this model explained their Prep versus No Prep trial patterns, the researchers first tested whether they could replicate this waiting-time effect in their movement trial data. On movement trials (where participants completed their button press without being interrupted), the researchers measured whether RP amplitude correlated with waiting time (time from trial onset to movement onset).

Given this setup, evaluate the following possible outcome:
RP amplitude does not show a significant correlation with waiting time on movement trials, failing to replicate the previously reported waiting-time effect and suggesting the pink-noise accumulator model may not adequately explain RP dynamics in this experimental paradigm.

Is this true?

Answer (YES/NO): YES